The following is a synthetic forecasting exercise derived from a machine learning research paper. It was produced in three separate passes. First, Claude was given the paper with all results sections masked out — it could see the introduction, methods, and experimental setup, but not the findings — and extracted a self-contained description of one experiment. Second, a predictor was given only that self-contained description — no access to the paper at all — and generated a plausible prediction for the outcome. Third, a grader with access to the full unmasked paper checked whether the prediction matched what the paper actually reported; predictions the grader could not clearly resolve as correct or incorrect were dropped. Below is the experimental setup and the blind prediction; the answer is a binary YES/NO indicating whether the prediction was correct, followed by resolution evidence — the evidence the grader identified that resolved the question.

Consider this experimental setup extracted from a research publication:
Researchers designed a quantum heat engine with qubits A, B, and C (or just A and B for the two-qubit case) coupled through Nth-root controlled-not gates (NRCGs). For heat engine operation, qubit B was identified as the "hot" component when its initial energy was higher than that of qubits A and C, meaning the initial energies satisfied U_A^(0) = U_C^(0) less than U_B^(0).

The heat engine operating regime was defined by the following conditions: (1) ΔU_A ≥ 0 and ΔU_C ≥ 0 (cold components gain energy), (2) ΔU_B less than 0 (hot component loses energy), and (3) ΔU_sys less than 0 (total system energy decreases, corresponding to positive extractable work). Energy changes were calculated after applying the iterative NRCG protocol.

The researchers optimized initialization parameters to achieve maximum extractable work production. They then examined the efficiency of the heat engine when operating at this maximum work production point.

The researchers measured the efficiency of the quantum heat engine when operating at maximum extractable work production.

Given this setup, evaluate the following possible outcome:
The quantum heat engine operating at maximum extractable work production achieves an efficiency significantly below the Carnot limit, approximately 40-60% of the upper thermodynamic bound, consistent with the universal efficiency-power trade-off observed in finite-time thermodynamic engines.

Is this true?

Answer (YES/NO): NO